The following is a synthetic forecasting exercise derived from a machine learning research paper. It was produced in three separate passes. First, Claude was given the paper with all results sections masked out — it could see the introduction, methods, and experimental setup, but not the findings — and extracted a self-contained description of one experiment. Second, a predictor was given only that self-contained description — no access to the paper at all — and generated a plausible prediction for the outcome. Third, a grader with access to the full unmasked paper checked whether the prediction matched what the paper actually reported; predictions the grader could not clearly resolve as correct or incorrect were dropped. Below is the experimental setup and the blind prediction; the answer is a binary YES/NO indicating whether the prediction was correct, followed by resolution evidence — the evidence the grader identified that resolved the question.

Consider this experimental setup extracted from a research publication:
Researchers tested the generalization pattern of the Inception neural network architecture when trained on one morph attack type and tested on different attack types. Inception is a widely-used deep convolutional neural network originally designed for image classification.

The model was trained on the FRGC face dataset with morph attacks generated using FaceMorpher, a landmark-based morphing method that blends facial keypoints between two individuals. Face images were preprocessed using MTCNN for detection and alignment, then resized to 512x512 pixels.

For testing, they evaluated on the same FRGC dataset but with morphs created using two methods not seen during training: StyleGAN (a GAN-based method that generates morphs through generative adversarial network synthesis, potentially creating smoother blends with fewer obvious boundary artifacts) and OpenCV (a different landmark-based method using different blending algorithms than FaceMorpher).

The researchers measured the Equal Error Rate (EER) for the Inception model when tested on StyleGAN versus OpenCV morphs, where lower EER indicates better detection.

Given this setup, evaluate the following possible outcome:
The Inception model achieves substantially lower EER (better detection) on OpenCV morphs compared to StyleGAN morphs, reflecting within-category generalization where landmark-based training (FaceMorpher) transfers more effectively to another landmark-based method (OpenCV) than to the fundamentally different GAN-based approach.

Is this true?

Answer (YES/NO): YES